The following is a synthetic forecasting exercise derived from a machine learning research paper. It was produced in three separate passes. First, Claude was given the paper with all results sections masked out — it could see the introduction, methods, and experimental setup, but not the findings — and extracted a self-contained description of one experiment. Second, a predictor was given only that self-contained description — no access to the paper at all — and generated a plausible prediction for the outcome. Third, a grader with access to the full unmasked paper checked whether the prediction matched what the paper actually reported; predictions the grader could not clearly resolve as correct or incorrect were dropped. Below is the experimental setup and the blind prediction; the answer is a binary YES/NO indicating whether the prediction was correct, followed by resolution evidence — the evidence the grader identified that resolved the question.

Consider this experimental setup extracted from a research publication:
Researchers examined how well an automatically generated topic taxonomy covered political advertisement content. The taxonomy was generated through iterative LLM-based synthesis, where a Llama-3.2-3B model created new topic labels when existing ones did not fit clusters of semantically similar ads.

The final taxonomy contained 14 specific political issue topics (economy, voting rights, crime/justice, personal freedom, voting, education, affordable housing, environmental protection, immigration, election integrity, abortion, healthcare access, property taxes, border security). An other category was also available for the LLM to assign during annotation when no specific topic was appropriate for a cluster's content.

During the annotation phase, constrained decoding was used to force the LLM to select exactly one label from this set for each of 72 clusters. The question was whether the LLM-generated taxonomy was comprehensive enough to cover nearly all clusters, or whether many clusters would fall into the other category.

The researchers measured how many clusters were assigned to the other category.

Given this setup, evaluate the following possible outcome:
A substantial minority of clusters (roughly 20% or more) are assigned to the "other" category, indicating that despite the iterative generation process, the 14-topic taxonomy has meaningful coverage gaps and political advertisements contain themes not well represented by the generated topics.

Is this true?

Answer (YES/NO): NO